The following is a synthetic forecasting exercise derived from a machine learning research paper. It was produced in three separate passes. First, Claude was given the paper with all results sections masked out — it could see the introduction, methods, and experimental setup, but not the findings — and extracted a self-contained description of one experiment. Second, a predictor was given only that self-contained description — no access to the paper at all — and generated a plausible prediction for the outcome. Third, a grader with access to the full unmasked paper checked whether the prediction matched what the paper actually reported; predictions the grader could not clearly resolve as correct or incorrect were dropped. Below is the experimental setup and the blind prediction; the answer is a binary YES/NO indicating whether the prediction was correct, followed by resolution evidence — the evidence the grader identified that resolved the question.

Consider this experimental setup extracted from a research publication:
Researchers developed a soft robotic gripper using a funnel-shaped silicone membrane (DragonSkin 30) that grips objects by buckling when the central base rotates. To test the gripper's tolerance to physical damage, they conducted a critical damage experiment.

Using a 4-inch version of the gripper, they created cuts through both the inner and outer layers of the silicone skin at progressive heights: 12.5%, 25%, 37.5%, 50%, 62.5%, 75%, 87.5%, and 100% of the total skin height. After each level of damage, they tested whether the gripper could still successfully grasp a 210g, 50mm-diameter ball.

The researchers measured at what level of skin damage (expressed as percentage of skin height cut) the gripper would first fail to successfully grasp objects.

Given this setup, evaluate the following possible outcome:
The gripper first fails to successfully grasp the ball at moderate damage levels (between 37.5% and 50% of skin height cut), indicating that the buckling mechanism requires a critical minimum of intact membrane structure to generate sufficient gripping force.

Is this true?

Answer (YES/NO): NO